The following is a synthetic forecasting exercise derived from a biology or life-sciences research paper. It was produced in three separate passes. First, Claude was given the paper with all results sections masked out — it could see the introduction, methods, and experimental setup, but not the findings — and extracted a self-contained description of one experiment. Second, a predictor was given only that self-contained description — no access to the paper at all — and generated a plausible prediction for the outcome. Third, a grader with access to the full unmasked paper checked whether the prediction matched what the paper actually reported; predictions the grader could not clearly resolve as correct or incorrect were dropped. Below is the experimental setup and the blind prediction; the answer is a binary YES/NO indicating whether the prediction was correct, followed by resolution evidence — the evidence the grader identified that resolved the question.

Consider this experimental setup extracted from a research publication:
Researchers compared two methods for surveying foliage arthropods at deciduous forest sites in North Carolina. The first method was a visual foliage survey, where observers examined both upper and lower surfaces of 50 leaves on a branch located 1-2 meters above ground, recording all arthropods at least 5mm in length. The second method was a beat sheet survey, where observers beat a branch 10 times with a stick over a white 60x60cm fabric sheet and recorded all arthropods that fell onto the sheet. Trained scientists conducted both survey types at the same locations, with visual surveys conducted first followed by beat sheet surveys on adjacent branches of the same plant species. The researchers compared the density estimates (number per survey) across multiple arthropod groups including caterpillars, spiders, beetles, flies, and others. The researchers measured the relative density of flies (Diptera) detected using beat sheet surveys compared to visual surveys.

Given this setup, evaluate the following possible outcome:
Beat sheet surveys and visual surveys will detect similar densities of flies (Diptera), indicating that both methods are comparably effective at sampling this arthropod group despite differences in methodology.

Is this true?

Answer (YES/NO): NO